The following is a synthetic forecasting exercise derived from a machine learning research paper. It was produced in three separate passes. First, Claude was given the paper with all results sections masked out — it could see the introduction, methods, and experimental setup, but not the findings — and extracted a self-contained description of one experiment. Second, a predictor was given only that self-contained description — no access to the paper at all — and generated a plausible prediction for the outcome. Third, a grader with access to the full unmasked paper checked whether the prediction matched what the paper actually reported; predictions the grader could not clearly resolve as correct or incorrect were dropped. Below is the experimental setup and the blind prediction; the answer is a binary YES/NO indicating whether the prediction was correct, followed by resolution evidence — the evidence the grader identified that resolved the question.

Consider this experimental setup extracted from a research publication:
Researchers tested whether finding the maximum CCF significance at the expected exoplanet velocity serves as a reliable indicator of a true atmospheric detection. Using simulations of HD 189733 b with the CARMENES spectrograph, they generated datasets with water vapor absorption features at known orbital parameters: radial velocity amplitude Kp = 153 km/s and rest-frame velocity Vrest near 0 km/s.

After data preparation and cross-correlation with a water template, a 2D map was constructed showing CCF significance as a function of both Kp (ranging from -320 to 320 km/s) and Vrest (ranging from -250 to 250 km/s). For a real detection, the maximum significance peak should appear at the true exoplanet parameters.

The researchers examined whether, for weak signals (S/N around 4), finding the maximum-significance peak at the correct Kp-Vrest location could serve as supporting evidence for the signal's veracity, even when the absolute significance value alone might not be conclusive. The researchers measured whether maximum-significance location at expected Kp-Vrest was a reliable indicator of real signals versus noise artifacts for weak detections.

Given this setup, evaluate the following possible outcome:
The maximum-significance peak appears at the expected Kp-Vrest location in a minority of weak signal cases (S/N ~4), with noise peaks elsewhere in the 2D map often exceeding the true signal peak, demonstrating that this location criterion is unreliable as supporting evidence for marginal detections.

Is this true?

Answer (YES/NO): NO